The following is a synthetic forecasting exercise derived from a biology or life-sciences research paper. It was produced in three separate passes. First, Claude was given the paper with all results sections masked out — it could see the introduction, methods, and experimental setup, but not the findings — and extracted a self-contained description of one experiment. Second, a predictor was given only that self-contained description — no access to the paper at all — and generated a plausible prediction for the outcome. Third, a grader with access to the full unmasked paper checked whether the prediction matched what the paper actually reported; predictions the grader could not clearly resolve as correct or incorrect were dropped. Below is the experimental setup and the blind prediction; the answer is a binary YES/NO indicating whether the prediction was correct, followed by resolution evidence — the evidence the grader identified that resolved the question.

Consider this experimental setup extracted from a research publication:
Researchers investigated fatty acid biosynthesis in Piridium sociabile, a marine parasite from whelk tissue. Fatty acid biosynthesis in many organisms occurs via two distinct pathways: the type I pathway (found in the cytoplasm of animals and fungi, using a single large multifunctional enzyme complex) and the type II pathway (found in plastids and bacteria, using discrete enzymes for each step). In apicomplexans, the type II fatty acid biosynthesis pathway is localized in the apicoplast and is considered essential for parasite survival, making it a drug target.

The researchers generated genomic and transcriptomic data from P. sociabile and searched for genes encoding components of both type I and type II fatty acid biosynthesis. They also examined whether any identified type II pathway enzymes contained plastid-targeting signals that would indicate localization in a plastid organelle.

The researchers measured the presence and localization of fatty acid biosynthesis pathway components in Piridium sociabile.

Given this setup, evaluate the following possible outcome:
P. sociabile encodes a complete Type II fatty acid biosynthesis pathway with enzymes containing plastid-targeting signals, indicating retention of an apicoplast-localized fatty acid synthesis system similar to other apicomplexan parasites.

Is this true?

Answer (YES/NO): YES